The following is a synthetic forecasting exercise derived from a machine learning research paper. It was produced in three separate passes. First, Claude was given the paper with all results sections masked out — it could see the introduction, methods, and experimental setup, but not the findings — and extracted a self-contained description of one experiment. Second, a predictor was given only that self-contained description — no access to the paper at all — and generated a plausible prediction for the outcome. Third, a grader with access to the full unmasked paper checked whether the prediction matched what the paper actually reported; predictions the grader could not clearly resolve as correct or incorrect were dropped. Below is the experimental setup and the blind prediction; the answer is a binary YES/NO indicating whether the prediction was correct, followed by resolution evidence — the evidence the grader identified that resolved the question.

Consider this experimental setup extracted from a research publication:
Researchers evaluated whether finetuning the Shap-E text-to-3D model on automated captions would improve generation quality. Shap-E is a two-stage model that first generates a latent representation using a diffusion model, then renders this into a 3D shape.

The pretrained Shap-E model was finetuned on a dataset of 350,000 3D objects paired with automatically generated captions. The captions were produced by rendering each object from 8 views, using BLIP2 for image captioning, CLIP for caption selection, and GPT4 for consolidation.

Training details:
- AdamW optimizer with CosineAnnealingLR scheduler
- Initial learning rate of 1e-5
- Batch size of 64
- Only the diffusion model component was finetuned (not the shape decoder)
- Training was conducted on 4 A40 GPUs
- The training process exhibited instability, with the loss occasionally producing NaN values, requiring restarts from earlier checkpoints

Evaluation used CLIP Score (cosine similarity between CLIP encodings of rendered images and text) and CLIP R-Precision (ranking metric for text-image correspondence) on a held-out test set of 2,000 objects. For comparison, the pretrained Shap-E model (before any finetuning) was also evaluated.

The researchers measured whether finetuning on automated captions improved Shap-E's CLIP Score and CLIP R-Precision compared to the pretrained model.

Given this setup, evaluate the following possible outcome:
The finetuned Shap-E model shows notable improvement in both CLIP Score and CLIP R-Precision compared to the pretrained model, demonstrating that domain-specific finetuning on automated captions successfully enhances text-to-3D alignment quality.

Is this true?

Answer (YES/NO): NO